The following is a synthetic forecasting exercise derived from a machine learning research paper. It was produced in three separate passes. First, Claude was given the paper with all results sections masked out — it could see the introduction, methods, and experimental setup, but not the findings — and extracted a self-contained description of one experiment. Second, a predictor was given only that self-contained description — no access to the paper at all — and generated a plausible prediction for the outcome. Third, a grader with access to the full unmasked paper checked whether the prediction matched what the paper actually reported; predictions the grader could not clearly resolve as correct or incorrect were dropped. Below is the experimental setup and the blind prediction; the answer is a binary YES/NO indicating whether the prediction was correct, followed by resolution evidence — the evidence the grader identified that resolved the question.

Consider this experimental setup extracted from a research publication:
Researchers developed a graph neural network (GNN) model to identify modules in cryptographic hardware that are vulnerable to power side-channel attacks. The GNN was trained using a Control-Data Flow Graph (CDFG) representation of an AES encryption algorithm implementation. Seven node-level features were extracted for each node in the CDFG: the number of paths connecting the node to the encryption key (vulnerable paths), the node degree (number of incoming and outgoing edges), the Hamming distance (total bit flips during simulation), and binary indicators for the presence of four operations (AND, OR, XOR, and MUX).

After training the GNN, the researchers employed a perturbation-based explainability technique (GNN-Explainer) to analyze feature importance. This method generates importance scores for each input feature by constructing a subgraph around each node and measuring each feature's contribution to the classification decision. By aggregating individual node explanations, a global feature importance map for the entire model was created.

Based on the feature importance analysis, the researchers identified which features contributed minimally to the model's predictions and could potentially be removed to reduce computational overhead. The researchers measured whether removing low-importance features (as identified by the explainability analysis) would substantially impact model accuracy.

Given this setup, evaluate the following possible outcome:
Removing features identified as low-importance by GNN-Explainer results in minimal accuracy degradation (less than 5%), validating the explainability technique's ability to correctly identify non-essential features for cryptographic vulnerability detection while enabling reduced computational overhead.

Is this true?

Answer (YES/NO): YES